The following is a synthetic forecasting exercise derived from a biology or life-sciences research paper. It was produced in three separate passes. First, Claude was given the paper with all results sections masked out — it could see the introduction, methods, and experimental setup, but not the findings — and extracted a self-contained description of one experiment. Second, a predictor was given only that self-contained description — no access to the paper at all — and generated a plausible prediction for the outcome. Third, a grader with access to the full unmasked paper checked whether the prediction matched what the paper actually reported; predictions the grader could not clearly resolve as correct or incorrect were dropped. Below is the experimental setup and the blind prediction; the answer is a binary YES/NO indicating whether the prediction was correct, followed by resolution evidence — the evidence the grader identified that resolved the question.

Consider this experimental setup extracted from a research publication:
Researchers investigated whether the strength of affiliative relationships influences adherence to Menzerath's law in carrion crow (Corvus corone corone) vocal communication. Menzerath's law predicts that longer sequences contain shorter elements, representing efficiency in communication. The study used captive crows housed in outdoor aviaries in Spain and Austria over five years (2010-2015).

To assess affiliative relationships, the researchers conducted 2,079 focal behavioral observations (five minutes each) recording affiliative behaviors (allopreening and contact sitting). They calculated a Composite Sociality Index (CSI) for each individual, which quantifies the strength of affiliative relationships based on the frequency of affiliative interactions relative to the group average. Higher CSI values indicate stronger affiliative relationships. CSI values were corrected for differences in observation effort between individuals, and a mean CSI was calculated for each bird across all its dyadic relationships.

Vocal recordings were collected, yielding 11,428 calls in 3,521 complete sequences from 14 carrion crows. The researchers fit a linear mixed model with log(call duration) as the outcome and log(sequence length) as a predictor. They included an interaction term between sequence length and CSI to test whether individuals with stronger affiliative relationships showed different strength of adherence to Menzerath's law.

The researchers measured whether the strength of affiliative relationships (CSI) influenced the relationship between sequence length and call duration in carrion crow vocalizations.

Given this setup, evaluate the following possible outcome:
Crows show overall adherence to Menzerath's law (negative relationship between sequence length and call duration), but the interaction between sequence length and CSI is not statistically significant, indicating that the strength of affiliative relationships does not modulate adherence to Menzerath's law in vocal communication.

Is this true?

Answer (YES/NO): YES